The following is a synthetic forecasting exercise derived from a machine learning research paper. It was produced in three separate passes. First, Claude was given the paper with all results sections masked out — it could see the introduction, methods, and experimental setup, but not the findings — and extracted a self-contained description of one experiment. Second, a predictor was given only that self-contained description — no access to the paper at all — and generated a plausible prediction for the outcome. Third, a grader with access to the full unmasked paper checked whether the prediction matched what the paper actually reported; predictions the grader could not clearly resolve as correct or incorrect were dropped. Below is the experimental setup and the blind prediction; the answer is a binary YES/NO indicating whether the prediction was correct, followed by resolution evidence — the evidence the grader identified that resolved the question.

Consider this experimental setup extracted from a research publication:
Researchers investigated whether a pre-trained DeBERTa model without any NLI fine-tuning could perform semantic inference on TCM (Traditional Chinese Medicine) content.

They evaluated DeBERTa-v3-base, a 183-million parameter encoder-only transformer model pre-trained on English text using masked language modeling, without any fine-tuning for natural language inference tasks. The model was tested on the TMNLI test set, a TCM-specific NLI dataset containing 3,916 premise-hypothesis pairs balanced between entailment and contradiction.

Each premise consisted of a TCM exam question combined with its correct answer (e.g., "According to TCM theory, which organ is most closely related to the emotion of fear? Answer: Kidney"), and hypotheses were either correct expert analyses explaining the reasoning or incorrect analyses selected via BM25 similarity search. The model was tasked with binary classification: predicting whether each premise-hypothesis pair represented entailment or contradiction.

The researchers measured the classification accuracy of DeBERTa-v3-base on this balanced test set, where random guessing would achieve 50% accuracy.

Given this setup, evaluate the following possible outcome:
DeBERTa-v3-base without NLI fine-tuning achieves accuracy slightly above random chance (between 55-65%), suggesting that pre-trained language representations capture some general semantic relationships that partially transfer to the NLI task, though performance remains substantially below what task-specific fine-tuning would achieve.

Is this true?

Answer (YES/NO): NO